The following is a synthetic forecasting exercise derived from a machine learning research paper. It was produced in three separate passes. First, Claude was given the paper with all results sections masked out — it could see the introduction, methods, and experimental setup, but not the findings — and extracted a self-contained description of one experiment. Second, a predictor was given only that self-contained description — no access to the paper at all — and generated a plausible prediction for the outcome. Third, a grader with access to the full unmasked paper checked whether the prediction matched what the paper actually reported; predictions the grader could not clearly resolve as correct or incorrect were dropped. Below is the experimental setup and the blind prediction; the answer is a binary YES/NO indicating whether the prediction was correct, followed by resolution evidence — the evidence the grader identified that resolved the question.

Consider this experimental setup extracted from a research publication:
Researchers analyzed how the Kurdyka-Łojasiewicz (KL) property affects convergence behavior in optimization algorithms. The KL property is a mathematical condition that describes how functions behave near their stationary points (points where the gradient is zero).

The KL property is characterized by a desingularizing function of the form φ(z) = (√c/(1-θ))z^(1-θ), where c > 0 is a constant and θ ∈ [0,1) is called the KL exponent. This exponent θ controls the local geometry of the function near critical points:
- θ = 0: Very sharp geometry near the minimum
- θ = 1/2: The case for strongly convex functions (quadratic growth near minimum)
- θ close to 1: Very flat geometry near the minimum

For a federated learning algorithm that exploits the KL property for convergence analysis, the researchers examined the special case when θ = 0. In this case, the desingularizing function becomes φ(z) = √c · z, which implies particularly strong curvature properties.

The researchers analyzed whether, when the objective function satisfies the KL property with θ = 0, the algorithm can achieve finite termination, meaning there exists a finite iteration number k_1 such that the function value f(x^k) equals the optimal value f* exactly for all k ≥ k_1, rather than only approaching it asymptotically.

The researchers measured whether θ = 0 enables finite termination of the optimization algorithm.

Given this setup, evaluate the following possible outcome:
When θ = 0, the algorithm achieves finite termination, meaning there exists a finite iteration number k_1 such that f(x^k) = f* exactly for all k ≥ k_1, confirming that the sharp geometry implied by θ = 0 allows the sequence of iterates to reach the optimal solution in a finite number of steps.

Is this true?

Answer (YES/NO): NO